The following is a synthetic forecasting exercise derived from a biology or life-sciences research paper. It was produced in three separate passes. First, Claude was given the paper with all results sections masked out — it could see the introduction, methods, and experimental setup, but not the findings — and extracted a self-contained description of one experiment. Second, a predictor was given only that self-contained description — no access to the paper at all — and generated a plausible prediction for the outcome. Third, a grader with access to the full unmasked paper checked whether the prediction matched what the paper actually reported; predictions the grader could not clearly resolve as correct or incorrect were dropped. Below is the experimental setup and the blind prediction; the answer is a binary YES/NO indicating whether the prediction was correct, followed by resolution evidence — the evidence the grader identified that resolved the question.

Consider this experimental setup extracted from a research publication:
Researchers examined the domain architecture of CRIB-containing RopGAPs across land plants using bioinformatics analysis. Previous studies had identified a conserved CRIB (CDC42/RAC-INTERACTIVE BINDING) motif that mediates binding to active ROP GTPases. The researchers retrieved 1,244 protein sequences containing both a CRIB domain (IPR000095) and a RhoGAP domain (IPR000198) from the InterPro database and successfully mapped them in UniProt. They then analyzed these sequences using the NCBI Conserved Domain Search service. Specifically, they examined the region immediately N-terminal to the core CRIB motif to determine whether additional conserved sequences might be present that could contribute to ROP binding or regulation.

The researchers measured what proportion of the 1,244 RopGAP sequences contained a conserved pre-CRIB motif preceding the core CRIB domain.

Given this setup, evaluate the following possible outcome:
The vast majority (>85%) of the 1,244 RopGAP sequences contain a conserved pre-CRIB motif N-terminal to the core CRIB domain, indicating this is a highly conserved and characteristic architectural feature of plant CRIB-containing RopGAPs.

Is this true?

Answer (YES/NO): YES